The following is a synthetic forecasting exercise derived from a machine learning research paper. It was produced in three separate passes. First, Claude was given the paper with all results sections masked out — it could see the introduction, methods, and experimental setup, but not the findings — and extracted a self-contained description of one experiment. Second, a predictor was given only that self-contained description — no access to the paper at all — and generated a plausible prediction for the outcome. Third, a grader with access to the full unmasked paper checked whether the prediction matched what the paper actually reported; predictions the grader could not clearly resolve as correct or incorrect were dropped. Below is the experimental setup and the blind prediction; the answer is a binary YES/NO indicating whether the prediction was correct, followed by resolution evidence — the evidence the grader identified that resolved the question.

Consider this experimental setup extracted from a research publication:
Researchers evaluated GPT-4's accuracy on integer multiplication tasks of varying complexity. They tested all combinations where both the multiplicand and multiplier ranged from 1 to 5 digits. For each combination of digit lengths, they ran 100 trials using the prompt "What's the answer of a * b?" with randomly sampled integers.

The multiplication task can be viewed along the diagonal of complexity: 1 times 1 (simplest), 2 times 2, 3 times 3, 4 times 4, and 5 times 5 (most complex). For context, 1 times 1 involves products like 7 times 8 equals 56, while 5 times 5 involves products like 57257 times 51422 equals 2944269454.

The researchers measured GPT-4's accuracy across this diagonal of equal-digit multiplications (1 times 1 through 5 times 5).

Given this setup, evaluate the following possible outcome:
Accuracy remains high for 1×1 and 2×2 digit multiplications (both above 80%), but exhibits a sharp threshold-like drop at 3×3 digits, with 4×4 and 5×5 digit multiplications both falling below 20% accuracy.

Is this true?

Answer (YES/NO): YES